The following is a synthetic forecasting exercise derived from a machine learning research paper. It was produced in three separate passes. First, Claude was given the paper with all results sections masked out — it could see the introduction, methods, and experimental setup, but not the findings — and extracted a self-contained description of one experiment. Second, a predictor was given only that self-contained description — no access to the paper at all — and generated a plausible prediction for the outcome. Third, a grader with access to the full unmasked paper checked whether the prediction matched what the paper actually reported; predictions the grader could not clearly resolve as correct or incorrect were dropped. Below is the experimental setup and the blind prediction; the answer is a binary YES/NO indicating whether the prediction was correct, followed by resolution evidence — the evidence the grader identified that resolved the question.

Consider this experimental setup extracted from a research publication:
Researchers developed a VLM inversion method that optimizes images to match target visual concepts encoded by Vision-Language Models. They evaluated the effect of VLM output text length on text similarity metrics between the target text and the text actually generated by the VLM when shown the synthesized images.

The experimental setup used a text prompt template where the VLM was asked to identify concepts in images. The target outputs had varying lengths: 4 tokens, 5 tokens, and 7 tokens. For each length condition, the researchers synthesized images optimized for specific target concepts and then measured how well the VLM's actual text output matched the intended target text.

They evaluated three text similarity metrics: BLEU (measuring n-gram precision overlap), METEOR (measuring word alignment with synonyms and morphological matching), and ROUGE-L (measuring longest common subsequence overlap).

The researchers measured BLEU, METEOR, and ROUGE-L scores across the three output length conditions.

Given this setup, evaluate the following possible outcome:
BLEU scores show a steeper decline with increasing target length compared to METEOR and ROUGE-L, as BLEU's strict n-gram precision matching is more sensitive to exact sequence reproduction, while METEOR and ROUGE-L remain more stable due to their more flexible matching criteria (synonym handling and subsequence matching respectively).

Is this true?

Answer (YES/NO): NO